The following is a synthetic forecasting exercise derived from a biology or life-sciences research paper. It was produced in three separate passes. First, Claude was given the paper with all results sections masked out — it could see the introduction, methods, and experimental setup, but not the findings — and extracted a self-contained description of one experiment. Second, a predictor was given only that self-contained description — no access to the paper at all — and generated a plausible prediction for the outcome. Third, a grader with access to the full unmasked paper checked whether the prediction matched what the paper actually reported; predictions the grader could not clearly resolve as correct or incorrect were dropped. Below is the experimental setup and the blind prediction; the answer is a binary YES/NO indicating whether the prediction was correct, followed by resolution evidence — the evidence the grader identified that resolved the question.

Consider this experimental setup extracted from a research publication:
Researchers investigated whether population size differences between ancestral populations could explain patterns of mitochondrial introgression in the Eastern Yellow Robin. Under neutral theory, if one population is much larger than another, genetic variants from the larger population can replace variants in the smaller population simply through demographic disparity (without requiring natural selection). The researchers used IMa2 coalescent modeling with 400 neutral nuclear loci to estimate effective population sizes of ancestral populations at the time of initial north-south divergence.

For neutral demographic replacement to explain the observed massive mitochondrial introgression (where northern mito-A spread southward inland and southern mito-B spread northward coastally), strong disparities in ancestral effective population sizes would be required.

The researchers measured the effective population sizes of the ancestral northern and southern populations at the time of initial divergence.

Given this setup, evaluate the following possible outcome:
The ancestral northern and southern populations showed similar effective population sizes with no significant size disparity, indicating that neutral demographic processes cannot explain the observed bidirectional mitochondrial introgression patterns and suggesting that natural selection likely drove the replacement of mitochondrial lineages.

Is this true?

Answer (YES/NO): YES